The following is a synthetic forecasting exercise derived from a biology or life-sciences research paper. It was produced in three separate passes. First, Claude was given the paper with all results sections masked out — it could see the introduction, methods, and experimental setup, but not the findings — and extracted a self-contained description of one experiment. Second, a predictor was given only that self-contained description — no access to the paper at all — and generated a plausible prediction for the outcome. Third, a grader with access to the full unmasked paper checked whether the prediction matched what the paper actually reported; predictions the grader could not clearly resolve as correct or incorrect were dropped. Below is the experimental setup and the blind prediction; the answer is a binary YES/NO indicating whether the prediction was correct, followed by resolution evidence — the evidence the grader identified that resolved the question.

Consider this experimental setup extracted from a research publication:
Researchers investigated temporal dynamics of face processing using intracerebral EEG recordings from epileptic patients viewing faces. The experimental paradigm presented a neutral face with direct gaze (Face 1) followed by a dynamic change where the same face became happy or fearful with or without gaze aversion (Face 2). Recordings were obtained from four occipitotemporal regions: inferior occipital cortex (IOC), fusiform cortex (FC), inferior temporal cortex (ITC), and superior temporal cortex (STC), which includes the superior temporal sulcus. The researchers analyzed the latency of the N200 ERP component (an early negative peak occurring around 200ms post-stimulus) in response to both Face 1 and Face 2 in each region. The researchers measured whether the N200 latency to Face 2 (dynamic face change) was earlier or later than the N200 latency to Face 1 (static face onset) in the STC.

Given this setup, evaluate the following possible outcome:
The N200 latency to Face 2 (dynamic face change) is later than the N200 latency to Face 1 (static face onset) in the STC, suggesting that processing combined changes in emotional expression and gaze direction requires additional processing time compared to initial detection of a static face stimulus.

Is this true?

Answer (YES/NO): NO